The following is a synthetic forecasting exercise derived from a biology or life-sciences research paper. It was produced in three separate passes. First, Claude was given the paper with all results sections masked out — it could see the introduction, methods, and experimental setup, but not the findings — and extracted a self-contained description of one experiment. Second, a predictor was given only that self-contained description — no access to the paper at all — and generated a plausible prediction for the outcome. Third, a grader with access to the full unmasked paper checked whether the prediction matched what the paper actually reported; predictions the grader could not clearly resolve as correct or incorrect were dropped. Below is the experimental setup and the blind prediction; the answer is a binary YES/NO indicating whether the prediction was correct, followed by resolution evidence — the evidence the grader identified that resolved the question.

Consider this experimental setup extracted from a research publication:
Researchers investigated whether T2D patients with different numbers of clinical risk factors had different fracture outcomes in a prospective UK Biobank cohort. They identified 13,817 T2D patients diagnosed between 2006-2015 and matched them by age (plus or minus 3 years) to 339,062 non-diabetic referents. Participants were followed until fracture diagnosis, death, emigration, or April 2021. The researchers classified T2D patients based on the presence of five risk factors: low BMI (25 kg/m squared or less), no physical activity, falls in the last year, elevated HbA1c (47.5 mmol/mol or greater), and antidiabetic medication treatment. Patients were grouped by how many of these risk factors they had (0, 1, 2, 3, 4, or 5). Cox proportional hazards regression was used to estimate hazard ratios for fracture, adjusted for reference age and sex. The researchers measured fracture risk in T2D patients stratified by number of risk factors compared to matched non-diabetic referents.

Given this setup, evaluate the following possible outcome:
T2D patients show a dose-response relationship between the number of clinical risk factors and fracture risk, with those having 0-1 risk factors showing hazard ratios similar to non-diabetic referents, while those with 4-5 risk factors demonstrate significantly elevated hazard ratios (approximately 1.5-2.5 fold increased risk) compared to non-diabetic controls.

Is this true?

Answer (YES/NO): NO